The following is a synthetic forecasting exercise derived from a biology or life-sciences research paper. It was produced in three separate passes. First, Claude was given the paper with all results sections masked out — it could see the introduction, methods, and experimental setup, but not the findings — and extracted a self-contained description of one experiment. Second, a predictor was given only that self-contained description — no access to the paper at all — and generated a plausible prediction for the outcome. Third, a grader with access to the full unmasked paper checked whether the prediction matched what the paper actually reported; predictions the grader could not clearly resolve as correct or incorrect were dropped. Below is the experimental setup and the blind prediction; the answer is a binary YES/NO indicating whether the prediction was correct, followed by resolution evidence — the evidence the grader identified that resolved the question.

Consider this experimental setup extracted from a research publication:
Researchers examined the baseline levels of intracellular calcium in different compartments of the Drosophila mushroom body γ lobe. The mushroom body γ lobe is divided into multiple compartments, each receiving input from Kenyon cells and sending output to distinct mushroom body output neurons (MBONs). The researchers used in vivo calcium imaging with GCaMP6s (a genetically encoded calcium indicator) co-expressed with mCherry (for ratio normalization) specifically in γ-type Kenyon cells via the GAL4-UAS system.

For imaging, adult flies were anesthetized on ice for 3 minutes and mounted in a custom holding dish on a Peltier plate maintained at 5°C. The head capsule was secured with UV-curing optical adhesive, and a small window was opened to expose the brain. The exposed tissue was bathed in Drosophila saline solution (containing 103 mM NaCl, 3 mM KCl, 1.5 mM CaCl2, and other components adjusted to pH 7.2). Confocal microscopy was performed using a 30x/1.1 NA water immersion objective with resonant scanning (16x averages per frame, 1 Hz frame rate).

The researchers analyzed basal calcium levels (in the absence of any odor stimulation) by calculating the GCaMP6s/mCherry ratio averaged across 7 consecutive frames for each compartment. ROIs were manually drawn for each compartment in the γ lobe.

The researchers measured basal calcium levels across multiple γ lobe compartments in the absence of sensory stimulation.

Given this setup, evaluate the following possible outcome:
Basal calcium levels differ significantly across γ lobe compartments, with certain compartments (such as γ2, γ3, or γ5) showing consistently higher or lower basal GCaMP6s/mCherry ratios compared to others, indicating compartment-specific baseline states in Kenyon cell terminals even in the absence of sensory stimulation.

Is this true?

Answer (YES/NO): YES